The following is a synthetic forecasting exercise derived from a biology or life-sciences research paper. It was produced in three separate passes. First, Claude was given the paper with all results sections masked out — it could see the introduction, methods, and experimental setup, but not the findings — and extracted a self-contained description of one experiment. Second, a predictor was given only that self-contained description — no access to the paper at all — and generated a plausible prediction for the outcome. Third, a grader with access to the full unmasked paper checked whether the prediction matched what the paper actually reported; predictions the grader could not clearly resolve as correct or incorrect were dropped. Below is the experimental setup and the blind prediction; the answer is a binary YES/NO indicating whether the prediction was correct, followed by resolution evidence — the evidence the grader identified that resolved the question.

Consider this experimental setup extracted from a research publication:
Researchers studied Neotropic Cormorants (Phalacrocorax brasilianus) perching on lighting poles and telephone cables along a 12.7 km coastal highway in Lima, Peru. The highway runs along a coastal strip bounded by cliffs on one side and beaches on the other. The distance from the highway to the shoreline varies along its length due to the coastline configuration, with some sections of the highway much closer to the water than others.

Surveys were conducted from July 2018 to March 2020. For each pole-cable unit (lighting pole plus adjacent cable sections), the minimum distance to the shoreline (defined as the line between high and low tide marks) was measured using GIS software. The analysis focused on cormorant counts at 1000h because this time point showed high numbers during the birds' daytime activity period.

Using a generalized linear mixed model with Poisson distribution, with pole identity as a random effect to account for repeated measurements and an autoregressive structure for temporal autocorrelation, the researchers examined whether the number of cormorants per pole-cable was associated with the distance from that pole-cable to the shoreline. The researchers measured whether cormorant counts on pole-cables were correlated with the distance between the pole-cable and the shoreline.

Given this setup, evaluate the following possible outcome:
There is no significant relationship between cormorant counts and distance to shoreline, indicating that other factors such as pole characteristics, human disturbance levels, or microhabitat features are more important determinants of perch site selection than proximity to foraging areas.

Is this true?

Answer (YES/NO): NO